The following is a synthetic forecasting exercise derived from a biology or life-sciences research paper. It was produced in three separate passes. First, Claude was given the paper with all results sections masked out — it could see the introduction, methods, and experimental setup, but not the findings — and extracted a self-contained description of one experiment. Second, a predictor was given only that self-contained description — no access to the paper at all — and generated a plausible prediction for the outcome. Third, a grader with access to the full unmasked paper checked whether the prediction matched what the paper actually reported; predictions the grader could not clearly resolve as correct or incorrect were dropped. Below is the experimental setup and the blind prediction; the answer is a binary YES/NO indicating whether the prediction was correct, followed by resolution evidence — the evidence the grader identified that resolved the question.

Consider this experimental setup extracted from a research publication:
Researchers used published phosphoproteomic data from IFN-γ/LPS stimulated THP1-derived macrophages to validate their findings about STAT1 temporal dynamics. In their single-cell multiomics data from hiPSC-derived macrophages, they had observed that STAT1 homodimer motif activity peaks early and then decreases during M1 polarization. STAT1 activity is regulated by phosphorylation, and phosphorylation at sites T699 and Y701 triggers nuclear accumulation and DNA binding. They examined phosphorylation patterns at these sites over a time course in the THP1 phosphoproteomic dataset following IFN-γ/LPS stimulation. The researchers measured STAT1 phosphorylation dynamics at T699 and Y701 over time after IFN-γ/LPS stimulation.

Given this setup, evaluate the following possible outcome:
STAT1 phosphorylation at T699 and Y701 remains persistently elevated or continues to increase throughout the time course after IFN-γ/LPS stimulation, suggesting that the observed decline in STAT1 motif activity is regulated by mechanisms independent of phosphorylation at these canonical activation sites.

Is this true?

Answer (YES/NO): NO